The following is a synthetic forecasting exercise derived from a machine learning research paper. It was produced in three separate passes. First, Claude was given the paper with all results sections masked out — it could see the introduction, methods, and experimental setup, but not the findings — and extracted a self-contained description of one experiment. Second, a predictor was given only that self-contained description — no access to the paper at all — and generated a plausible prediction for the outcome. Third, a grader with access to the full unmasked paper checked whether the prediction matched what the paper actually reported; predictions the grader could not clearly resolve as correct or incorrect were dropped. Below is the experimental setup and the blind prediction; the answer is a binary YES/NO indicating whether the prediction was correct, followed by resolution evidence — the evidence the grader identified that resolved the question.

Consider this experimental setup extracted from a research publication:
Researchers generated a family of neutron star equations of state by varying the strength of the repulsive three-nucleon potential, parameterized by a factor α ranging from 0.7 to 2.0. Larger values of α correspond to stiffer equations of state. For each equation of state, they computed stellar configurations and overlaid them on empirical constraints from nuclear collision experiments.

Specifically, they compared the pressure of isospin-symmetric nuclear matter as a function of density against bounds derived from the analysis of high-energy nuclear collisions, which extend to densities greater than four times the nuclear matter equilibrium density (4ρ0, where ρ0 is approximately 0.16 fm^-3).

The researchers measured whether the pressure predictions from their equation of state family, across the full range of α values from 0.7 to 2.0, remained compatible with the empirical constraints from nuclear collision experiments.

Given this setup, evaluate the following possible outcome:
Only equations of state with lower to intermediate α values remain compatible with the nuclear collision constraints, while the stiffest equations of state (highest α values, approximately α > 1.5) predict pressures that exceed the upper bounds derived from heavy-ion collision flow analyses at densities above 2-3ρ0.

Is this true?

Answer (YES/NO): NO